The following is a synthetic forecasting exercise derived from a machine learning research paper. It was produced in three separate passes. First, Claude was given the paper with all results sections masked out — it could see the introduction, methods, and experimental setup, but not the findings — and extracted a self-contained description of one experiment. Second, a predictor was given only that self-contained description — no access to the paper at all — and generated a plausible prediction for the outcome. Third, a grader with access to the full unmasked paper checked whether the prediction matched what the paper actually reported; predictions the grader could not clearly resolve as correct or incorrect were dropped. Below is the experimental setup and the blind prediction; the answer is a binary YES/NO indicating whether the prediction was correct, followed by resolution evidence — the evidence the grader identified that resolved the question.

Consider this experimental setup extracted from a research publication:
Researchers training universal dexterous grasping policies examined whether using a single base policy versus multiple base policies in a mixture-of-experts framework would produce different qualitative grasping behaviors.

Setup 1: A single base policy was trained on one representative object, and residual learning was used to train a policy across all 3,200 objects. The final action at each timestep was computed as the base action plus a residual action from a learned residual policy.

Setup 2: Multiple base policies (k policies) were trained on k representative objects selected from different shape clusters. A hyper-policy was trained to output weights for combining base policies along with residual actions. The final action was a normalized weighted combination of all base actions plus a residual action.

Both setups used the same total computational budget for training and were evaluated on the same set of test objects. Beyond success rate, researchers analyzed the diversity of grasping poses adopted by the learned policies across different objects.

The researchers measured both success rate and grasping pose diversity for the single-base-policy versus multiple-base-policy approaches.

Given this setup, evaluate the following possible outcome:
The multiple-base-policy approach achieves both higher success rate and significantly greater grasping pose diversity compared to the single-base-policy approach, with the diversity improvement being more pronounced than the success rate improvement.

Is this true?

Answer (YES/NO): NO